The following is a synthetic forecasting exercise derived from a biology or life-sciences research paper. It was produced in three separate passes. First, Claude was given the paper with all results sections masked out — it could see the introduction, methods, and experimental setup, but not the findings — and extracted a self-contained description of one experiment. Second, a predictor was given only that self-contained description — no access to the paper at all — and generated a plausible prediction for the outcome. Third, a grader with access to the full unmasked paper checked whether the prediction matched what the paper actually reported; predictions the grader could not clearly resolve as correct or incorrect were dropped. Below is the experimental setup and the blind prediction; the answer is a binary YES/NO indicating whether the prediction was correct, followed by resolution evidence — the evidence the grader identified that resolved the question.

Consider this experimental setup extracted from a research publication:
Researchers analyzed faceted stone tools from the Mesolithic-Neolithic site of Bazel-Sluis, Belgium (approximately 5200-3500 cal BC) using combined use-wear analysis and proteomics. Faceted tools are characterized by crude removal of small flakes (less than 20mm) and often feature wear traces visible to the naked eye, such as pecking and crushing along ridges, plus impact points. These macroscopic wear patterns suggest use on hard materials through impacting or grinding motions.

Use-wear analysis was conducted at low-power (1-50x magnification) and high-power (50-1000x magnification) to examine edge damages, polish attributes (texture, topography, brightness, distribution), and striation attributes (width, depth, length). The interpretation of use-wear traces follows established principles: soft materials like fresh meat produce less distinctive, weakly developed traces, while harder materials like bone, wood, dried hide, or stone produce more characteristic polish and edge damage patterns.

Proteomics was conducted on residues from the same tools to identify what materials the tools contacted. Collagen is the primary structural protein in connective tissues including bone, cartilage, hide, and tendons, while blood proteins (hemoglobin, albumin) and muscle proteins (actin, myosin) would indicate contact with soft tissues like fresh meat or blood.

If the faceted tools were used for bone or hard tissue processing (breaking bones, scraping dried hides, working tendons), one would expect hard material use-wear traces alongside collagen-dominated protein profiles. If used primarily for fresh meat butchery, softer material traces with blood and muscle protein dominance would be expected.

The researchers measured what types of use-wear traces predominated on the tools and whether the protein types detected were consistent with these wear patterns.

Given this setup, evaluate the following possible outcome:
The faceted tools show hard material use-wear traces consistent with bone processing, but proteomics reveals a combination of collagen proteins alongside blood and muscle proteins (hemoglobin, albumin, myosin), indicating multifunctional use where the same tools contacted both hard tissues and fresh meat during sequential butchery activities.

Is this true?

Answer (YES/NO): NO